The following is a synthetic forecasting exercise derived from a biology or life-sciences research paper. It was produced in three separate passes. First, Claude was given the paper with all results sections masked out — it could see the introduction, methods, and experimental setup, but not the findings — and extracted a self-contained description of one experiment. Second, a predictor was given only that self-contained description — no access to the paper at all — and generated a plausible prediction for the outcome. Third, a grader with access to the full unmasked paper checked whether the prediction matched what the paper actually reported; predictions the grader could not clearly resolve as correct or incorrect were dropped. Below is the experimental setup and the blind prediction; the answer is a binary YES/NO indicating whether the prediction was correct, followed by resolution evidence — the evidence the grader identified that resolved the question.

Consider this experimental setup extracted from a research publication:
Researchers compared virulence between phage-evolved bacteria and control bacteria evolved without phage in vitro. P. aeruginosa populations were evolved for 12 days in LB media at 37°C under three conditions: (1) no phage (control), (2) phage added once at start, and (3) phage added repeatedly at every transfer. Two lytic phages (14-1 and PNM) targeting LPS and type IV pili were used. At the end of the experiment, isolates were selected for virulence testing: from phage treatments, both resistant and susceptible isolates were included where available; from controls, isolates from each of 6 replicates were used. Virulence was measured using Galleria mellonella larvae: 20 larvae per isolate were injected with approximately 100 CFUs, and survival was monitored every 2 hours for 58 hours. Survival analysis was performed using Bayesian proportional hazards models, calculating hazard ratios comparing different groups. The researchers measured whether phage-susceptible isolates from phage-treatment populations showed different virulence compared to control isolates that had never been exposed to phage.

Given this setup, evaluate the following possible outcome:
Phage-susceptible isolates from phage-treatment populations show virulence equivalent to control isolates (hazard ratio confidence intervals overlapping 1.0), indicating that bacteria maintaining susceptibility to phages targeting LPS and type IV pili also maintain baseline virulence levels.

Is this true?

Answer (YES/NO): NO